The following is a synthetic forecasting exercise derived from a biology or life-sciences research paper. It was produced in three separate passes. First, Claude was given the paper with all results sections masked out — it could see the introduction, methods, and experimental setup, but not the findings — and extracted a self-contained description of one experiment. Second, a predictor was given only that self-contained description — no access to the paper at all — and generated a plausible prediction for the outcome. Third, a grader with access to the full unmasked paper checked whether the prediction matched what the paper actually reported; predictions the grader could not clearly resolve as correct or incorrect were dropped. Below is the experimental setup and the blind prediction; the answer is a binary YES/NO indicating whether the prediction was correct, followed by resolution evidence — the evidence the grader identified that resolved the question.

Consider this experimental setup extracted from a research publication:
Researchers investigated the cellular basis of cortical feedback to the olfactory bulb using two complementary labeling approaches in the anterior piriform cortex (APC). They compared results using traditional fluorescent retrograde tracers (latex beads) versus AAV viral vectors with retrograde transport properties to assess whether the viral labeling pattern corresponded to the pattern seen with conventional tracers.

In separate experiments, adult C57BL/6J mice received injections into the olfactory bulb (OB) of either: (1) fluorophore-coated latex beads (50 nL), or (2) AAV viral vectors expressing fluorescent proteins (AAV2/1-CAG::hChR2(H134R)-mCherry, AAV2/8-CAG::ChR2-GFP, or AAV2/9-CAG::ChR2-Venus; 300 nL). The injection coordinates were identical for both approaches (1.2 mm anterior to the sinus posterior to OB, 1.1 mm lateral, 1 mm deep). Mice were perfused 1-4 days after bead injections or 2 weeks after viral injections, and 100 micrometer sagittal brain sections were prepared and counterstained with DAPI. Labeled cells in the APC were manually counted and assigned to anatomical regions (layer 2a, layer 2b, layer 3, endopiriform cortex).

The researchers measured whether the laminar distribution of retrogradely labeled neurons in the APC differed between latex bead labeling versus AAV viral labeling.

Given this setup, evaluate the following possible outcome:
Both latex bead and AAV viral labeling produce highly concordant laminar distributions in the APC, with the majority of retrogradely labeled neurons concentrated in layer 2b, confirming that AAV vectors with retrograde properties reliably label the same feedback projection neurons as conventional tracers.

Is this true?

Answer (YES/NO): YES